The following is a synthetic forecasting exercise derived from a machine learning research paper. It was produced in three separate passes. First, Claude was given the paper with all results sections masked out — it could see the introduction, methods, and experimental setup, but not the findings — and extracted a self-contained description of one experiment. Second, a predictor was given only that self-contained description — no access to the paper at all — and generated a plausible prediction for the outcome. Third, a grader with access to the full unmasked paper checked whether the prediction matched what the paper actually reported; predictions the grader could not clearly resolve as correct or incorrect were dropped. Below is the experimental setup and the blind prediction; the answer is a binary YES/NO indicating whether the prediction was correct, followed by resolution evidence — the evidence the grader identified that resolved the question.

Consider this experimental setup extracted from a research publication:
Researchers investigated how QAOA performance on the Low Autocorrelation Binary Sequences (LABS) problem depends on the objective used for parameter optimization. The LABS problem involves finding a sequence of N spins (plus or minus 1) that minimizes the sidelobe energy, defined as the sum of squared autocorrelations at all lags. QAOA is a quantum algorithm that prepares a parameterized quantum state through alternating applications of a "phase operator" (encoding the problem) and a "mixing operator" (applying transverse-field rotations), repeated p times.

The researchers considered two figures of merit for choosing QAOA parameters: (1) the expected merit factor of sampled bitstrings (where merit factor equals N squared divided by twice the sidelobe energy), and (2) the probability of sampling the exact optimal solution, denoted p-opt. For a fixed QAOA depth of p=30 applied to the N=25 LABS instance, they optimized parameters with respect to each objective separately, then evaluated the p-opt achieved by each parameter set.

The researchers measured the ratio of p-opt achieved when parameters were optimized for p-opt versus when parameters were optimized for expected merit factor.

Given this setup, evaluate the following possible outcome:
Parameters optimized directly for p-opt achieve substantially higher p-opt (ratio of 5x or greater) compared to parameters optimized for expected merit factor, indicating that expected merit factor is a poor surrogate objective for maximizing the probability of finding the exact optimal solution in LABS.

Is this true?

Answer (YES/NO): YES